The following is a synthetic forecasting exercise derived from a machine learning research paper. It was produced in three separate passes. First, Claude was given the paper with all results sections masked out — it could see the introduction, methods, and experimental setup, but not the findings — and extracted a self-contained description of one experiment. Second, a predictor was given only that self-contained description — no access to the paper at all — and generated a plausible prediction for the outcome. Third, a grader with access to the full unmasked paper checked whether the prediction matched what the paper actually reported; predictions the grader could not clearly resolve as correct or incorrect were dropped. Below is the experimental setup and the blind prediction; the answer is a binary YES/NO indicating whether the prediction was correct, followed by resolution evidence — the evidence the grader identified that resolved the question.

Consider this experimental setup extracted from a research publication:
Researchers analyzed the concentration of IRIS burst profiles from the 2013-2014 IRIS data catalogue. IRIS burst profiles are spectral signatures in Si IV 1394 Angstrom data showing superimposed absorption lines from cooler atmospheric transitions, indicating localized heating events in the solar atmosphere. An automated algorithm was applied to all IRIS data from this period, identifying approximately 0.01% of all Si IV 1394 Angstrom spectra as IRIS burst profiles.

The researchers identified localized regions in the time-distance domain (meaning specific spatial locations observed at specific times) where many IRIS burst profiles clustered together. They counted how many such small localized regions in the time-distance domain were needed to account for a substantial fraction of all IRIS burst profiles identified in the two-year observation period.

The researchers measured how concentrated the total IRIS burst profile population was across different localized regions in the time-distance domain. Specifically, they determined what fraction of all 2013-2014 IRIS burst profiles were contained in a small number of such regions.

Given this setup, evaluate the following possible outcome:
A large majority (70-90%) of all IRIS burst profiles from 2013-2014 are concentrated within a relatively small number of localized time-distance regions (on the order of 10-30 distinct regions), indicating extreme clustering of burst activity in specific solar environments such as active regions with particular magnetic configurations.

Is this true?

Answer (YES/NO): NO